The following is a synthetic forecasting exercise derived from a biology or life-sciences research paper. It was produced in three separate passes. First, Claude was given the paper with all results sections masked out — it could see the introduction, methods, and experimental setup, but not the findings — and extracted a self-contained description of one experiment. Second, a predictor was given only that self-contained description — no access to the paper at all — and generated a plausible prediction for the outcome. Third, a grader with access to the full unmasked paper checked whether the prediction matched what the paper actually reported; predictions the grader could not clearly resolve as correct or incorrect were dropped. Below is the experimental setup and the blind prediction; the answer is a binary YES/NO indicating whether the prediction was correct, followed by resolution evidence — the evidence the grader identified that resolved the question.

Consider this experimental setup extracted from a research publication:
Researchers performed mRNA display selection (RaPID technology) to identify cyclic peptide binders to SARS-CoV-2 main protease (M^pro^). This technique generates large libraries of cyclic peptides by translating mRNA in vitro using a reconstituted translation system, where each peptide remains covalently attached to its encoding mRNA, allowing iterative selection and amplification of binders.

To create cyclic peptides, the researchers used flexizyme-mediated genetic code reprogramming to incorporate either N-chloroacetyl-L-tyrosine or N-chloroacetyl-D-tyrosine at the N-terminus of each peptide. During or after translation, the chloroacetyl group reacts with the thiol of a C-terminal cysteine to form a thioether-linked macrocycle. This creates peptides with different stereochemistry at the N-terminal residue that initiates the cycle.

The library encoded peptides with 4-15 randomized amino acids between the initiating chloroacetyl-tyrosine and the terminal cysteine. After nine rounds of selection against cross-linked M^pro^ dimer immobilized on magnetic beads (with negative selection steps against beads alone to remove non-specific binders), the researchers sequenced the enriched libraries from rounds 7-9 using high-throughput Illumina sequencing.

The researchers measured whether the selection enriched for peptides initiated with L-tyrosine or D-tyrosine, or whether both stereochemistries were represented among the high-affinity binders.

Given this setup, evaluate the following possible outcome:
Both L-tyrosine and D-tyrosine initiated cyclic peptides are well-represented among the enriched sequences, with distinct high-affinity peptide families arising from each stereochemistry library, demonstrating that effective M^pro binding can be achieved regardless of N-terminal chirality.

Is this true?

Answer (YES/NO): YES